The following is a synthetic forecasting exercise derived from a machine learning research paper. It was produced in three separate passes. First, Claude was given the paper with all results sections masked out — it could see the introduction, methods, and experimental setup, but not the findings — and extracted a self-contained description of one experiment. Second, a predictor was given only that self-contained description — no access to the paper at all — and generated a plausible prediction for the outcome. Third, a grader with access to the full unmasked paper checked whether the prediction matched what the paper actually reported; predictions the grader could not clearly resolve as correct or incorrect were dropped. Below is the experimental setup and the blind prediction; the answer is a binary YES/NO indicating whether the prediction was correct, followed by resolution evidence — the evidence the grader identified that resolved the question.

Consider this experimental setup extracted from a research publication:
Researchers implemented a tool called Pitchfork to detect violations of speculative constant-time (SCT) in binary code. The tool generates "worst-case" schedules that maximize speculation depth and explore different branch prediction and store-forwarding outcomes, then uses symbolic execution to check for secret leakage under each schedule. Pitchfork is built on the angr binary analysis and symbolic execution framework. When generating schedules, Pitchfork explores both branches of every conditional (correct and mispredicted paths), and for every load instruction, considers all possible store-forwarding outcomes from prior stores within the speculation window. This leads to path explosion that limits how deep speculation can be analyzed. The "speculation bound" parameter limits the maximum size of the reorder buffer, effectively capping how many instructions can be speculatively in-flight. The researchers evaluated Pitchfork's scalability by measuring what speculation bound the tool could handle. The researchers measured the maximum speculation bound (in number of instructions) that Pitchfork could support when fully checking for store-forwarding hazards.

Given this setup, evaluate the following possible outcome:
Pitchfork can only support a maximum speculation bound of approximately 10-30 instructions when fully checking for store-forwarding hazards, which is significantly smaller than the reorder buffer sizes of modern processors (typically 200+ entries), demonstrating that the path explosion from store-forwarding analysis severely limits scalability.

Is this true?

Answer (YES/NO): YES